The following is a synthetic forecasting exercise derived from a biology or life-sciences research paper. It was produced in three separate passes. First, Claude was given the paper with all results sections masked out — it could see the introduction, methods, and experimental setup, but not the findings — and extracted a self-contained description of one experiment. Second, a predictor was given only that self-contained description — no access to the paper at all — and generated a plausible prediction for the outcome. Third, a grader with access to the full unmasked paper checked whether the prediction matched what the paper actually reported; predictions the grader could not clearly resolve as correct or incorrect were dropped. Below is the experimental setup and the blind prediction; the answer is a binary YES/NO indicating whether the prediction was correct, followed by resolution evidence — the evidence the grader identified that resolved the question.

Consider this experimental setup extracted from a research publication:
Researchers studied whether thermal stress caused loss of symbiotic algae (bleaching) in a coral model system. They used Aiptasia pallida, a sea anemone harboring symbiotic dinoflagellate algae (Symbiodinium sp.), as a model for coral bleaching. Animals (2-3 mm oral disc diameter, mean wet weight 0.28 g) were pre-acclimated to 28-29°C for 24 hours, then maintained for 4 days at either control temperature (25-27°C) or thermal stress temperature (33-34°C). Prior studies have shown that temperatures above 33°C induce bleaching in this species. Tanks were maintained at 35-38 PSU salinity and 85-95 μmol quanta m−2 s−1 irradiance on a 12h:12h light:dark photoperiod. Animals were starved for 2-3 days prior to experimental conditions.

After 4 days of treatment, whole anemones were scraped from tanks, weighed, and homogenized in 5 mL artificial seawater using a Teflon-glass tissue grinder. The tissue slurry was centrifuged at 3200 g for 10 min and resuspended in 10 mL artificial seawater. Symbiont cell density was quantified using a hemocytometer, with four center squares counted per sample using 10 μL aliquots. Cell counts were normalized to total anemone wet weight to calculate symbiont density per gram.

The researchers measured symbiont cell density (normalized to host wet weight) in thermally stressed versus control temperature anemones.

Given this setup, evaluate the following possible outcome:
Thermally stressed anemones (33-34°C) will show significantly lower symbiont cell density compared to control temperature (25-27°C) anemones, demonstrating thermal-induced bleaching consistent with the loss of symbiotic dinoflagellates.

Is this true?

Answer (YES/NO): YES